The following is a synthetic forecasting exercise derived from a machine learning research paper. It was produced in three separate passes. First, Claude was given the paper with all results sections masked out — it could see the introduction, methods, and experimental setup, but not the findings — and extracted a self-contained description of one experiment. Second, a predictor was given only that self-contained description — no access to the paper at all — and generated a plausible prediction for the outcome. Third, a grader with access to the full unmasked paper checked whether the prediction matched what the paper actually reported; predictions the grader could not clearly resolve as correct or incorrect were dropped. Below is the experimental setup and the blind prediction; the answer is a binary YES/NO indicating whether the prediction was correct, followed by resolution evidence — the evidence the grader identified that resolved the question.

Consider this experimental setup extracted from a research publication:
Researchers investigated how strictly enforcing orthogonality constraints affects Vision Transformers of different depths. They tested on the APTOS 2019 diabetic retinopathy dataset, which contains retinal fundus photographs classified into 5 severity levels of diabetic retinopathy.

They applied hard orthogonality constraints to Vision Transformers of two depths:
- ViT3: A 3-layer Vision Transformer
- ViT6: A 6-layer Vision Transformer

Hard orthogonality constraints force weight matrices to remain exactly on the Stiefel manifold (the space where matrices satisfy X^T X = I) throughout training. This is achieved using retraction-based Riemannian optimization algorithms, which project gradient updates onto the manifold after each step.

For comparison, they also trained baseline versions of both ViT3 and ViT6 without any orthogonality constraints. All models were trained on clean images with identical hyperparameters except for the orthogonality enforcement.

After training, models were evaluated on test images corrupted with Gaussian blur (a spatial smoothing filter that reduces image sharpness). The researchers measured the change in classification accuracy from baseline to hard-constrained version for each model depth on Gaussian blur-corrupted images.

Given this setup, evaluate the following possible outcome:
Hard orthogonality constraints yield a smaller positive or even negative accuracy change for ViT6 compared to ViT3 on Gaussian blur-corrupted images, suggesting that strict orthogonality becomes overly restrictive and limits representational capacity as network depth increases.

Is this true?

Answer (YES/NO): YES